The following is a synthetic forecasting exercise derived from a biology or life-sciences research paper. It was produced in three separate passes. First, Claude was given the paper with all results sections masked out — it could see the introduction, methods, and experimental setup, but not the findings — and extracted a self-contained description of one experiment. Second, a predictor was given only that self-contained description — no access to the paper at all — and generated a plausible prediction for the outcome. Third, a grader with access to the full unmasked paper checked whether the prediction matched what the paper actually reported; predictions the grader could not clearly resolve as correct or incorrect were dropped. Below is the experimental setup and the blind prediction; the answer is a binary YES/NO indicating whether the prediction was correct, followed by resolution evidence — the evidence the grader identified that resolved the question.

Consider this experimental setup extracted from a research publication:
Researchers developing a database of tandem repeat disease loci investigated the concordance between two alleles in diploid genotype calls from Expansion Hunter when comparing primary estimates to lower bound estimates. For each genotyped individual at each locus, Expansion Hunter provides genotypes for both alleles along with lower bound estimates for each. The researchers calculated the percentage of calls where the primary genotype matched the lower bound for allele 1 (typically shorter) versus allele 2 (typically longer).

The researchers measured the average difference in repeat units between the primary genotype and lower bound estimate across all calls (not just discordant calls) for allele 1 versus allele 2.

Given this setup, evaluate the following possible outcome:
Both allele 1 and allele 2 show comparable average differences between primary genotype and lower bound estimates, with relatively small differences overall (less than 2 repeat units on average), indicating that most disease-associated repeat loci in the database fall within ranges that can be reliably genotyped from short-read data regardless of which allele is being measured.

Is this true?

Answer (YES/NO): NO